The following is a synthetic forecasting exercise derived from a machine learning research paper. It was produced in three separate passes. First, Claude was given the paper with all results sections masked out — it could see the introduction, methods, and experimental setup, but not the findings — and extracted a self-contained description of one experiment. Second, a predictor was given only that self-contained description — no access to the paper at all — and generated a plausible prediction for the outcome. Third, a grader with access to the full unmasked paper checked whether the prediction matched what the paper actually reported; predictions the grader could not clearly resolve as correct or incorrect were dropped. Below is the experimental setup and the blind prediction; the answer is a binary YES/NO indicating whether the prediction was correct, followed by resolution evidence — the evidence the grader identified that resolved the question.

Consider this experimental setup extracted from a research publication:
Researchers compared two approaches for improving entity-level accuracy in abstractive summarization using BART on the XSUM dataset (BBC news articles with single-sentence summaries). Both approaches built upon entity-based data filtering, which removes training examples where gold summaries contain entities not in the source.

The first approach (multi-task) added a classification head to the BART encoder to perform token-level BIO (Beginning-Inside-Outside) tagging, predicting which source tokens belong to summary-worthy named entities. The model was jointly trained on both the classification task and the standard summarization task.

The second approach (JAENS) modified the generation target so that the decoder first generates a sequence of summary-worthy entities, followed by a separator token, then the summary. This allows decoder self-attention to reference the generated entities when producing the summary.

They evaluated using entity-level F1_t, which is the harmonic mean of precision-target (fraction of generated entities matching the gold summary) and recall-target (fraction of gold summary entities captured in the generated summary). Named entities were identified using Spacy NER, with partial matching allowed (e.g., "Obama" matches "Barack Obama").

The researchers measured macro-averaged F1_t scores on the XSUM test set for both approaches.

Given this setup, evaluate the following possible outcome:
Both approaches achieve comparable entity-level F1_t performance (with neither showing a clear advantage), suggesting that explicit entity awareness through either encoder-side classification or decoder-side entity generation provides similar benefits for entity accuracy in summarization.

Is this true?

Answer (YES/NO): NO